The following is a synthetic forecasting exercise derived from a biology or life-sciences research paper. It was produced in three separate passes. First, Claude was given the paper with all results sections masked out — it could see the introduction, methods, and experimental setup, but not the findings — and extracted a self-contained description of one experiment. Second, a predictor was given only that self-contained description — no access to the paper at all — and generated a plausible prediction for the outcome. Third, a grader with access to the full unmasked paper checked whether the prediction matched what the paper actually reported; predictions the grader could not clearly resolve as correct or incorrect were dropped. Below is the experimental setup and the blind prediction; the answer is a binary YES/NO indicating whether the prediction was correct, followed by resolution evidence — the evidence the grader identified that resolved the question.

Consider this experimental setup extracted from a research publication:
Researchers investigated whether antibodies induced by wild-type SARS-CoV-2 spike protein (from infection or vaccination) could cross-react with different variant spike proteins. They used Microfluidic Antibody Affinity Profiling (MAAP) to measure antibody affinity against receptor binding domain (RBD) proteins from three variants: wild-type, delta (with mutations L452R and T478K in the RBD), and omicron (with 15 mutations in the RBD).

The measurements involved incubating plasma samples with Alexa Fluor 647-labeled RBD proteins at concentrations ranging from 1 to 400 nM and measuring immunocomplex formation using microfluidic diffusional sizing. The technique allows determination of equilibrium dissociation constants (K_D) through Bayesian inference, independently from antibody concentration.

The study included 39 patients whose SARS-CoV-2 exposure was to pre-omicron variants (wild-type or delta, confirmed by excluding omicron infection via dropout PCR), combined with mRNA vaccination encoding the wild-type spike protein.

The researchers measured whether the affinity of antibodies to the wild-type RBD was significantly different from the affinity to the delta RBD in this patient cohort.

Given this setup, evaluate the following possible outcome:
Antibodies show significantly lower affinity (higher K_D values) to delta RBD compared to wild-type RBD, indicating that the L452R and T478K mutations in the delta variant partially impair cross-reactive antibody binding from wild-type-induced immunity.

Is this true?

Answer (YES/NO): NO